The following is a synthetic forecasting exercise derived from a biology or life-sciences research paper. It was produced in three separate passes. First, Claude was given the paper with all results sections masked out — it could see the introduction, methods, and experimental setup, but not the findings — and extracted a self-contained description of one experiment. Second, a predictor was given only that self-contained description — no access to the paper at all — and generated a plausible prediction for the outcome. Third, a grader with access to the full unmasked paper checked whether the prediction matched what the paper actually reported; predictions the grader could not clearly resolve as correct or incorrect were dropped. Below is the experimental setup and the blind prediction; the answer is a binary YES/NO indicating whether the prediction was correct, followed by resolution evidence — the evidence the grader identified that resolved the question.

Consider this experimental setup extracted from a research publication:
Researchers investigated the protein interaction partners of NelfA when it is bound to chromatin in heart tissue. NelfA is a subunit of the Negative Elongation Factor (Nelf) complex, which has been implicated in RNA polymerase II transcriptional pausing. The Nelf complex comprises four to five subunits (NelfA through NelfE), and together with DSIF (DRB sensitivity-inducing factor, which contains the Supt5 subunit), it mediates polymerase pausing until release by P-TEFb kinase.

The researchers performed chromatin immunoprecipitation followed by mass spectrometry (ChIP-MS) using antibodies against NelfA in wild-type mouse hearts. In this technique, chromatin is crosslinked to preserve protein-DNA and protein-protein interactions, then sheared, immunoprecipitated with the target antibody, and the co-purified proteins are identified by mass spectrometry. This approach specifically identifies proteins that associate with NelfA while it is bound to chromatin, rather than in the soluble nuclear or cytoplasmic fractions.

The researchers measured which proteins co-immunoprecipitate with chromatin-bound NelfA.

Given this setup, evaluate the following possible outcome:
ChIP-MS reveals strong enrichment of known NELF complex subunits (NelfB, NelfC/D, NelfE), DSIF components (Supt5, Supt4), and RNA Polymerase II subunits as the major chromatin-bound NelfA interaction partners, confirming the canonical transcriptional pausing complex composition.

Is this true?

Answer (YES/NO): YES